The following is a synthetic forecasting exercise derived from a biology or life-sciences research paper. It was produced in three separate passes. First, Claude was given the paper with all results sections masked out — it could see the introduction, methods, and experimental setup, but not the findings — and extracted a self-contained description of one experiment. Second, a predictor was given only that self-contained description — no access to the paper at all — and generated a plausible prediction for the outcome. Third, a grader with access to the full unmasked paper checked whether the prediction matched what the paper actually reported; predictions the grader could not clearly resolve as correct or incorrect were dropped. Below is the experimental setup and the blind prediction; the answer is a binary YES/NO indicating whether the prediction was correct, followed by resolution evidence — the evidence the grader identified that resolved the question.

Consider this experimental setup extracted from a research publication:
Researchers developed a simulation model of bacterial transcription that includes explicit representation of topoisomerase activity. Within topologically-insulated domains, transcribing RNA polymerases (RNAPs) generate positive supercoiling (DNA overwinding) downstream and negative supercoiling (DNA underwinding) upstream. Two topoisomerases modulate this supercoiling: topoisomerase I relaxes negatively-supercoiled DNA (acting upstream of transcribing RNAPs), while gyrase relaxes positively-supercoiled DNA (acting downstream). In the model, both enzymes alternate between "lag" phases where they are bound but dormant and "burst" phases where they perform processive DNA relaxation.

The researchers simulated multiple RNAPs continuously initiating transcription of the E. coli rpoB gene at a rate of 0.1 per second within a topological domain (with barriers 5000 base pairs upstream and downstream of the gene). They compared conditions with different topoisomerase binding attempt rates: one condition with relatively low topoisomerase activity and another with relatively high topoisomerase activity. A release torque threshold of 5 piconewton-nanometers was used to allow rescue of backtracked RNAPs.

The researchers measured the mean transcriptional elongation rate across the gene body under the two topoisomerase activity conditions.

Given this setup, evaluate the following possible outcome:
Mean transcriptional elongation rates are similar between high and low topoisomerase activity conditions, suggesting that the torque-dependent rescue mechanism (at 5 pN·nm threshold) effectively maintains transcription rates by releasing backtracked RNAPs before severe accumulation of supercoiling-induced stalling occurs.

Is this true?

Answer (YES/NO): NO